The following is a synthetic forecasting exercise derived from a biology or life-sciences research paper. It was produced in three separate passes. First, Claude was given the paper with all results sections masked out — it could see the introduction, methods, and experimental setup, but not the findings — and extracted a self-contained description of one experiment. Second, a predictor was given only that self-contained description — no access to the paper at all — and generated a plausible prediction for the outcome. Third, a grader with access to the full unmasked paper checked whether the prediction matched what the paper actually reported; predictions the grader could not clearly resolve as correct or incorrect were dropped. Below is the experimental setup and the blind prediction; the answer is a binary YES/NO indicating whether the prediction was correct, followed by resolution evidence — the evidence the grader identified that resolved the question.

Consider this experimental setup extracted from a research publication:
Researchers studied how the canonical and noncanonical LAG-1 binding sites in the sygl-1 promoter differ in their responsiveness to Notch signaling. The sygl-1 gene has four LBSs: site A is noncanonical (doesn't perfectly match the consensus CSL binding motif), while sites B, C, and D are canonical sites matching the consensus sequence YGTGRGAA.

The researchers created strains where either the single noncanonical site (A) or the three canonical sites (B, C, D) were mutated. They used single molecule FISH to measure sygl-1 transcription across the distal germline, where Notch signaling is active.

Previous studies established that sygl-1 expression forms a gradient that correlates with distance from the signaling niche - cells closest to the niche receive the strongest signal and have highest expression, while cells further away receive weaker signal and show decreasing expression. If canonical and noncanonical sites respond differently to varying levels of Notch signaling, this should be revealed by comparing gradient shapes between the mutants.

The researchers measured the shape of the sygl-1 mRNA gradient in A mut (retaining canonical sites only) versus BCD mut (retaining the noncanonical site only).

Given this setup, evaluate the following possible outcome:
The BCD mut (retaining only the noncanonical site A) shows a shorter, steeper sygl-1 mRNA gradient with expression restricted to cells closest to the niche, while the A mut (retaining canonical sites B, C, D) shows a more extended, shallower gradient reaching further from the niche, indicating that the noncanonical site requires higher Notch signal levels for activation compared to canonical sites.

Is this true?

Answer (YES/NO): NO